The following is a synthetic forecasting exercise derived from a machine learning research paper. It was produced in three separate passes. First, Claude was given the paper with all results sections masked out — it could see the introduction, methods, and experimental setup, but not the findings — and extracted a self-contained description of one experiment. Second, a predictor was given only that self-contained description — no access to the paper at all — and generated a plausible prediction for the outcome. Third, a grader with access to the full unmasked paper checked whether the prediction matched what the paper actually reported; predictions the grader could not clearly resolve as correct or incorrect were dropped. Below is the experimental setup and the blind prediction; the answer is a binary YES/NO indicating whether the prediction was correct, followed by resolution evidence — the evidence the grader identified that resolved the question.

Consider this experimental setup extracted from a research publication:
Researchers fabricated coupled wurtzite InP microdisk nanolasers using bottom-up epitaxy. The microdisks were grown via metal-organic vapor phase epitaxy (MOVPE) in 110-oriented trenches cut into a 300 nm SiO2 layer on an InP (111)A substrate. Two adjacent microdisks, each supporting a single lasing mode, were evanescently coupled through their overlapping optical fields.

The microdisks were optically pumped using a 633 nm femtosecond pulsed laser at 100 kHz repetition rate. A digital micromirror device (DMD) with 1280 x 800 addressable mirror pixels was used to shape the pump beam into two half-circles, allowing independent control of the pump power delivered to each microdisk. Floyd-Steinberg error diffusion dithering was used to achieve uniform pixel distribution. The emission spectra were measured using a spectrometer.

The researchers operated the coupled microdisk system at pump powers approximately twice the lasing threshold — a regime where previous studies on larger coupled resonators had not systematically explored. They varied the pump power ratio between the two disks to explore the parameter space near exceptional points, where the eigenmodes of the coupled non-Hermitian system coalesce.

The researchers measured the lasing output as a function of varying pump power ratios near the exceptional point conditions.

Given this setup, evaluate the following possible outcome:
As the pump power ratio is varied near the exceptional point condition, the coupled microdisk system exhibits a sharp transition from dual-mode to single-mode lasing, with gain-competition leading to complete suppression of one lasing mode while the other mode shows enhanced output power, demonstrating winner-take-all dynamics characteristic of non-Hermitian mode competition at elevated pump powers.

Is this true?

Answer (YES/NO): NO